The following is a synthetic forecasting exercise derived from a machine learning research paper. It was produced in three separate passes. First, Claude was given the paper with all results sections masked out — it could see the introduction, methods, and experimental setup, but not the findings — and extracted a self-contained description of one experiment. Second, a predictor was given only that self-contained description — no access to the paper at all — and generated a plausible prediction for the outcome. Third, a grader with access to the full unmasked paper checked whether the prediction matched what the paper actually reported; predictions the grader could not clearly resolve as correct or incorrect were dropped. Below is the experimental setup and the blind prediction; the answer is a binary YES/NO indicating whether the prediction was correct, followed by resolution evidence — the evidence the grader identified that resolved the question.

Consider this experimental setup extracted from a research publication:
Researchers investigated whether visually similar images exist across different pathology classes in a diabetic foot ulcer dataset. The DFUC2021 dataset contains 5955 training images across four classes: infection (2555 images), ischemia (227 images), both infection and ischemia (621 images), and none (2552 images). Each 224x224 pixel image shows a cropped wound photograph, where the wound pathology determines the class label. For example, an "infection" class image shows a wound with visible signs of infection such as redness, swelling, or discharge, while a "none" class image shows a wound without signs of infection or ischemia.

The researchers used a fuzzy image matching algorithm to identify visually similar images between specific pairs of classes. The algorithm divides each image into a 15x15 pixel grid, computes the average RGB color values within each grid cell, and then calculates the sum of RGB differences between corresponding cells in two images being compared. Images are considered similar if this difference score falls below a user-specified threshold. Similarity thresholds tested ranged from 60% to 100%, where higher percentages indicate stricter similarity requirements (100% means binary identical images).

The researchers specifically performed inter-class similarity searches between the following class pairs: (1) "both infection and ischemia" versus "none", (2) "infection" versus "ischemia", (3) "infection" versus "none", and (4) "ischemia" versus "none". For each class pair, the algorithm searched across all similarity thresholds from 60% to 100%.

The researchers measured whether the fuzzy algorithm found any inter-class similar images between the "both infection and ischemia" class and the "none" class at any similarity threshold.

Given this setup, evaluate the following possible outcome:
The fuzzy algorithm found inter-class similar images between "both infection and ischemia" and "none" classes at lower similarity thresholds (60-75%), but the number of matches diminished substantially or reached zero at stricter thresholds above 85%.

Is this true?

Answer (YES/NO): NO